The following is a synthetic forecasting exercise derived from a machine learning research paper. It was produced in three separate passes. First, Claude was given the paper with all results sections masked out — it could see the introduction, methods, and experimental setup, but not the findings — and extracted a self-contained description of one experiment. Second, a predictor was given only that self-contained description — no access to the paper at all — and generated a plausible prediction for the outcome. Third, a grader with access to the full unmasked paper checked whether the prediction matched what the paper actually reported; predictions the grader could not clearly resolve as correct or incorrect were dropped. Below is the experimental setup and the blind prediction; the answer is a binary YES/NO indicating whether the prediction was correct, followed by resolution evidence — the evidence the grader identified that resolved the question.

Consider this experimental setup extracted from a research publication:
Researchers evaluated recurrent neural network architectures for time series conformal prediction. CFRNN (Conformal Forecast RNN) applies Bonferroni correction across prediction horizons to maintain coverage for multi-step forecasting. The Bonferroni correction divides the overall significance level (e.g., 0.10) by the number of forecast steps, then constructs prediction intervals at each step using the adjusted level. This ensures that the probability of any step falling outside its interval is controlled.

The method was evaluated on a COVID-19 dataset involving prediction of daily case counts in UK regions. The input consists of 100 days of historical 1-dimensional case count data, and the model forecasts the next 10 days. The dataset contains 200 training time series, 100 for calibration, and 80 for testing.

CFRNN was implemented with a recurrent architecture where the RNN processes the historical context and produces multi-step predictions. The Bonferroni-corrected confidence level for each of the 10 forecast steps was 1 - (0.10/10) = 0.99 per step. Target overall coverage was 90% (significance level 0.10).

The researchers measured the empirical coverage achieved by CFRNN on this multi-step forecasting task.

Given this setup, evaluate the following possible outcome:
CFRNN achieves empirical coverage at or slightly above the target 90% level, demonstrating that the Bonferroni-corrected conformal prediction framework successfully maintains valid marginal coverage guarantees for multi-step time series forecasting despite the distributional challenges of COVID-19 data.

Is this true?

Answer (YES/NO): YES